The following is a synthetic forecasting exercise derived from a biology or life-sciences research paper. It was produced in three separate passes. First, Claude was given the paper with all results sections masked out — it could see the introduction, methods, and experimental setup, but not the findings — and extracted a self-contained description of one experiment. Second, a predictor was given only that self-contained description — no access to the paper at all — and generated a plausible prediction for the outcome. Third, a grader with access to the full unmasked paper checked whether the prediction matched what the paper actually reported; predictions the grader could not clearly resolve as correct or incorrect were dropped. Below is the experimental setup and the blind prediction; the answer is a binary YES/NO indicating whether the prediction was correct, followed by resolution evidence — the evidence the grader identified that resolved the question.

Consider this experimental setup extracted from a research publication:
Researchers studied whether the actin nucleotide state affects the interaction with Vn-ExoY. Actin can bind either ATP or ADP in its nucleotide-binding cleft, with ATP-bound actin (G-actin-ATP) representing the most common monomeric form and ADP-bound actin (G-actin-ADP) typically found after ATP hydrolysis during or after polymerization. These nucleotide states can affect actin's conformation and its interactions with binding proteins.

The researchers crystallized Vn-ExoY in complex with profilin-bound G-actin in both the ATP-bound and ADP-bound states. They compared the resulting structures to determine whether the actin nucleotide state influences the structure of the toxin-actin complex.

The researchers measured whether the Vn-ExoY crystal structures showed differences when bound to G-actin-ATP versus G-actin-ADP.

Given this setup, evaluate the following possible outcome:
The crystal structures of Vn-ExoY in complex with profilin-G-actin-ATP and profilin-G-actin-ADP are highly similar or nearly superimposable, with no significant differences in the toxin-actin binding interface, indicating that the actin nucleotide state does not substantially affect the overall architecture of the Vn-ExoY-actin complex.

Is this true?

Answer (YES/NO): YES